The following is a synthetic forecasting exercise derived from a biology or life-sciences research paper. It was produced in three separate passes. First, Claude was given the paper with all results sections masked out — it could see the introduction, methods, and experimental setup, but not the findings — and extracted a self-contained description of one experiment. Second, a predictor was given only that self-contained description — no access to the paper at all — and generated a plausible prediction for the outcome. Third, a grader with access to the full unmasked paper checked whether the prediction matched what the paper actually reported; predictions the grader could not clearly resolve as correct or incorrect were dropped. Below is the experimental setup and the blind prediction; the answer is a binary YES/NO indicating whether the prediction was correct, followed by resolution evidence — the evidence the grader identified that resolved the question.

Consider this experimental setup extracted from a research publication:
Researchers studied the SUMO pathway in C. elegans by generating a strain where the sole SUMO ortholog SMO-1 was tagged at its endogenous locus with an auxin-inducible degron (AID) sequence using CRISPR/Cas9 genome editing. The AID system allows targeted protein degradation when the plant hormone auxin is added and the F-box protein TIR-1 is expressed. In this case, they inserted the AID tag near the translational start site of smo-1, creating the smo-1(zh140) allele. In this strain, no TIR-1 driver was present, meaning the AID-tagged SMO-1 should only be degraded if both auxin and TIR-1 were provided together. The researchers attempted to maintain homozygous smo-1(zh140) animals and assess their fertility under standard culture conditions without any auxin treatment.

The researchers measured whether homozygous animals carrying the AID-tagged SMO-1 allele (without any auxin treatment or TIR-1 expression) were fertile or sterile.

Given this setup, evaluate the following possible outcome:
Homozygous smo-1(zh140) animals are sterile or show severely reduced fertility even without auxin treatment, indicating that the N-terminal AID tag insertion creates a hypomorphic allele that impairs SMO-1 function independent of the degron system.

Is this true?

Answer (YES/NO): YES